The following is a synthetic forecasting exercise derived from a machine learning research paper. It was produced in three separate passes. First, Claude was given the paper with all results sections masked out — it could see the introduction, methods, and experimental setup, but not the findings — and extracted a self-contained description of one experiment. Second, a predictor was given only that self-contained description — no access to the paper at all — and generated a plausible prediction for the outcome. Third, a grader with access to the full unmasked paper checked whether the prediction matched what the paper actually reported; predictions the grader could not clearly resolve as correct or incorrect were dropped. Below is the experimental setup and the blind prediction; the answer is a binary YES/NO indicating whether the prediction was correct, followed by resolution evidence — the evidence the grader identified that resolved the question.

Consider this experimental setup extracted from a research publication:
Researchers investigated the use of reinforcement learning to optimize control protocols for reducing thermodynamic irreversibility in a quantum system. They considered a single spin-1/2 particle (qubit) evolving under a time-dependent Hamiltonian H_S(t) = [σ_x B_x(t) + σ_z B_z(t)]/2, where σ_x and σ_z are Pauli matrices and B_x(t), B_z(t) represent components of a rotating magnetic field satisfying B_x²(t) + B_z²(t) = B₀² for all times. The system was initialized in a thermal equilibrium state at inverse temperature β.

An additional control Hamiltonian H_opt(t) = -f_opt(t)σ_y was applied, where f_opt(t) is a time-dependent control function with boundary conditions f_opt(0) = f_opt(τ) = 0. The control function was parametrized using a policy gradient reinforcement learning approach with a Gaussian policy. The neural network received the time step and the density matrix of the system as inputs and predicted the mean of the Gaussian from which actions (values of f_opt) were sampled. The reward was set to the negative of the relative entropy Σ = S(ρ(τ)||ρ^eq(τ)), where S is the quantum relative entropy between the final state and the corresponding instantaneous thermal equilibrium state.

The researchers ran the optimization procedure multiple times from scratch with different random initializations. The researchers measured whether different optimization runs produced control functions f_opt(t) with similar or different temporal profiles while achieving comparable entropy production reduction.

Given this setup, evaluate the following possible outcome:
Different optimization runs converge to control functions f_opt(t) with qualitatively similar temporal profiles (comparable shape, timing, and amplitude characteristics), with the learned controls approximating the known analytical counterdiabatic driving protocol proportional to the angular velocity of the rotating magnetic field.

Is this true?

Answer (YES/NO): NO